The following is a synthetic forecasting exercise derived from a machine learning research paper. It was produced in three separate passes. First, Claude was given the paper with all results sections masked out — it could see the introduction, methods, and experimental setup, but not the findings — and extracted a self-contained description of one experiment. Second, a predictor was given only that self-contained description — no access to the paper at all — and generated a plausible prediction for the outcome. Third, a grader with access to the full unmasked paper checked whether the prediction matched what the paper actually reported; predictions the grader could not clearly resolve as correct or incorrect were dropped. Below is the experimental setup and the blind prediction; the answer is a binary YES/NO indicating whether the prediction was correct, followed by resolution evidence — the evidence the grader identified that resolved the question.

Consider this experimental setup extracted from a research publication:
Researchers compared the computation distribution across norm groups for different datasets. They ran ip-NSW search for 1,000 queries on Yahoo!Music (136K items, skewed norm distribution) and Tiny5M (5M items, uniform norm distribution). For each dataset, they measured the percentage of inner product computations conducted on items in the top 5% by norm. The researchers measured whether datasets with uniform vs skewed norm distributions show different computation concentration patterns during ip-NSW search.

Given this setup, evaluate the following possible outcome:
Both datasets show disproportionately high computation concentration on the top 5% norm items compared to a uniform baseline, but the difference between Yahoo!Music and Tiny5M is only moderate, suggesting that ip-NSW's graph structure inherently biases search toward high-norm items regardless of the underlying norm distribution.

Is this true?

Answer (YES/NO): NO